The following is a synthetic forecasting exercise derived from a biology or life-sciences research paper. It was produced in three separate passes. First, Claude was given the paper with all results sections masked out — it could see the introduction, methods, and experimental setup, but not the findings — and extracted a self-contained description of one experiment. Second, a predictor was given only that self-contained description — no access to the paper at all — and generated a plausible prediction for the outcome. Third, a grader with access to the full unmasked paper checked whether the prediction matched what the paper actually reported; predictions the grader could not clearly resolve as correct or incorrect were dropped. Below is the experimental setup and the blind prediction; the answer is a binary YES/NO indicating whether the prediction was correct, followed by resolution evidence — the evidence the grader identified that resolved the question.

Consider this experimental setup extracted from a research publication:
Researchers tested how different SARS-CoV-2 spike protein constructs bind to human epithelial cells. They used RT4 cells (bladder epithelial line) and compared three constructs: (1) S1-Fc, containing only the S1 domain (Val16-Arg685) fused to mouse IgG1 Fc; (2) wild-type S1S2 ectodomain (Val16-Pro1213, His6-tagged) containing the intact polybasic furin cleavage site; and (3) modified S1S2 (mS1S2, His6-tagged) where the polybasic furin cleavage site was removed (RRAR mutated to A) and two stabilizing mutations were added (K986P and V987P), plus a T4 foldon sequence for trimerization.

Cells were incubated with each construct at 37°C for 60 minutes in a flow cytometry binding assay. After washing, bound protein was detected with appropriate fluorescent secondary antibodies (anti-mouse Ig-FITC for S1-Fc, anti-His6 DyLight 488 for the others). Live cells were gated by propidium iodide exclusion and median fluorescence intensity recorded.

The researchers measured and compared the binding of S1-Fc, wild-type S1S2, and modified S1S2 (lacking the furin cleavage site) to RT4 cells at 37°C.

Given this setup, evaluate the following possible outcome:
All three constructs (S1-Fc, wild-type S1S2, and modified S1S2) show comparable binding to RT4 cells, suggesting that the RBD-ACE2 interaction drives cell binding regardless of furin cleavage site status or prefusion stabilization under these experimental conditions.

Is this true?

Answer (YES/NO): NO